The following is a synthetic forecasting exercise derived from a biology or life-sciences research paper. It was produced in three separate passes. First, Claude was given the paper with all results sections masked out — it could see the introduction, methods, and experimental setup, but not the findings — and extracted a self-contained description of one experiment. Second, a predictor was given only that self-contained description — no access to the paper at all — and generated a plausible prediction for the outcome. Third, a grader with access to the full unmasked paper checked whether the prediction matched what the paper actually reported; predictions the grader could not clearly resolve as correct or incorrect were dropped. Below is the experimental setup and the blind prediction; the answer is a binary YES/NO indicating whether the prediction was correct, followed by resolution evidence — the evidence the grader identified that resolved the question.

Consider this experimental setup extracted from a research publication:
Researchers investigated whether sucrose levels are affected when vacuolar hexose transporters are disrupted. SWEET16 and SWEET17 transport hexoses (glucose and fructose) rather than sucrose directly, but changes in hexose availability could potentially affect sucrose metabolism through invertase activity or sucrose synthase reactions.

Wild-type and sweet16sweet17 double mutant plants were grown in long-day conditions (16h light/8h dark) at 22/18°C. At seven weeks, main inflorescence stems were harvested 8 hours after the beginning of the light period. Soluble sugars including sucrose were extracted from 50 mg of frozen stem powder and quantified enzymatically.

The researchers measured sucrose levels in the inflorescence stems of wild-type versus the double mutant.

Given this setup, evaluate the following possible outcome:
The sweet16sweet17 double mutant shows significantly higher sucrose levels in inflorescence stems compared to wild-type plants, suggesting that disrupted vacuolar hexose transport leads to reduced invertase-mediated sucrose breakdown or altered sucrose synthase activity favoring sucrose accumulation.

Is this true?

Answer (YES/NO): NO